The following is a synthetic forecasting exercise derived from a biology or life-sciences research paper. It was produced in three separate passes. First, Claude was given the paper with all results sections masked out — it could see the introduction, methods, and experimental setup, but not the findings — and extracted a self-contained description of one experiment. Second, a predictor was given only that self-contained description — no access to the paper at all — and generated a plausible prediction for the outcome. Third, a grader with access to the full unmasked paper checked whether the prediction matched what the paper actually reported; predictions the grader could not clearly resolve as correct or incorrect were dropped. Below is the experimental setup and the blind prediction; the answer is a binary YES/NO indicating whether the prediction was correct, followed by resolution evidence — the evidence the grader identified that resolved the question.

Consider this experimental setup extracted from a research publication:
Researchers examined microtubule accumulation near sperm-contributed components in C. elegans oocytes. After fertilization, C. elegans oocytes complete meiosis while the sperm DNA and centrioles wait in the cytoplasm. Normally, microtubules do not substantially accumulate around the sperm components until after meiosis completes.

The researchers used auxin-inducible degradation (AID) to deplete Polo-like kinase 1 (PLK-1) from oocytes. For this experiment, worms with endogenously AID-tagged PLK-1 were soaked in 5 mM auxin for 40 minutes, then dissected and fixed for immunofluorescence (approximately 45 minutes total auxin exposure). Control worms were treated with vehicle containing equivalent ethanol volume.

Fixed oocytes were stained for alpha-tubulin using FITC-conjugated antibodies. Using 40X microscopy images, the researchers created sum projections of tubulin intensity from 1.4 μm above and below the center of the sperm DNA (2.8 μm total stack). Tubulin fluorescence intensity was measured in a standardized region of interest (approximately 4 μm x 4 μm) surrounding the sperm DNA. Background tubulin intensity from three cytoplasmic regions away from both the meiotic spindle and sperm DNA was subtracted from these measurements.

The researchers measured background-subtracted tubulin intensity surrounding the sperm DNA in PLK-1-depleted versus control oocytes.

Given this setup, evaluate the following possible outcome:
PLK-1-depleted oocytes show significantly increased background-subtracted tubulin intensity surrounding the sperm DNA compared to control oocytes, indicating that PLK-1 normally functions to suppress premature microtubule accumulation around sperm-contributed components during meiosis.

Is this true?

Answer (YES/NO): YES